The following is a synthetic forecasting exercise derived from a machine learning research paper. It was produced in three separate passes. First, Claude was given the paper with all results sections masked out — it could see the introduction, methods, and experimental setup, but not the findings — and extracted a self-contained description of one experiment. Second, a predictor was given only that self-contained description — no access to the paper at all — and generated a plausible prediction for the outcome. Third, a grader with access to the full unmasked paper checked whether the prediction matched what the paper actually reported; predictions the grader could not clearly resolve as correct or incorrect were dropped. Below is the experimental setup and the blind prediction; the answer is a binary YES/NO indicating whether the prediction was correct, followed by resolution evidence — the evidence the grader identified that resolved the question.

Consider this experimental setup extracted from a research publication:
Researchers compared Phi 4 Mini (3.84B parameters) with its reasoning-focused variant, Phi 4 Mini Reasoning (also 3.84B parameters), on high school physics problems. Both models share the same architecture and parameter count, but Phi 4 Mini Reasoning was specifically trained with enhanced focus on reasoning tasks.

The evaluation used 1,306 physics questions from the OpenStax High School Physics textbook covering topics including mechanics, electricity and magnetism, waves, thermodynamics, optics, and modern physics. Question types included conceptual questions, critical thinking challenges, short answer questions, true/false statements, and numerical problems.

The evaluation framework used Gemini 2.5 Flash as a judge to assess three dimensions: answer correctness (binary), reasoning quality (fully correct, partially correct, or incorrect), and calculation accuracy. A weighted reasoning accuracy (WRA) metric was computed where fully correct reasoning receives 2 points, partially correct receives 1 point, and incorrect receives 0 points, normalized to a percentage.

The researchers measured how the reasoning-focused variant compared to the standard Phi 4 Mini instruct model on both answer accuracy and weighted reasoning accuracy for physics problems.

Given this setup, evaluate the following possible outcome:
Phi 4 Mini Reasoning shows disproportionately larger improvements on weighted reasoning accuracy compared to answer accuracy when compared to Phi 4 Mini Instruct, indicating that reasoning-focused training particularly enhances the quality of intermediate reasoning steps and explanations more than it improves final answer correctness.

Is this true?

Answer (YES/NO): YES